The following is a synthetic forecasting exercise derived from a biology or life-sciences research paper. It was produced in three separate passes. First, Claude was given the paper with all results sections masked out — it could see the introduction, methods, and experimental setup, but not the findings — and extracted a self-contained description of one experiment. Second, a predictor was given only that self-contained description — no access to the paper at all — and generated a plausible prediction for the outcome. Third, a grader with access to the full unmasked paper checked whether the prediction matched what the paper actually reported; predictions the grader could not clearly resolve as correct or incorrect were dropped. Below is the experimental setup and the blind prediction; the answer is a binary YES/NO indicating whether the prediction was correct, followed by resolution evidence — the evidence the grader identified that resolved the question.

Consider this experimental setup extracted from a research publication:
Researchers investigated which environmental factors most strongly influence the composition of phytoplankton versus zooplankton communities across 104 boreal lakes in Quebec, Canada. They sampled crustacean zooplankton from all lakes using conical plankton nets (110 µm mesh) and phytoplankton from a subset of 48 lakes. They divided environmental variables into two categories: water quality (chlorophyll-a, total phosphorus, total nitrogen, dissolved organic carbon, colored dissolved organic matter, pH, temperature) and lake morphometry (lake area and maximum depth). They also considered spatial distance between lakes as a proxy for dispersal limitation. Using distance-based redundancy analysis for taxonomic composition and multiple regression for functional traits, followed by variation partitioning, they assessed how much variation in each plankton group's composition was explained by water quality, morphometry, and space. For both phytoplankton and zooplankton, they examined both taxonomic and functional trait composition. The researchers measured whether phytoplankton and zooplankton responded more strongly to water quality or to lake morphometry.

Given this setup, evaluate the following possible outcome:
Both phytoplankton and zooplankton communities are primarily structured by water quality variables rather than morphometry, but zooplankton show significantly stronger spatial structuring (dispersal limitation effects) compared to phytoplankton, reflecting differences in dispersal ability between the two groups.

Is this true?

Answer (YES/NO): NO